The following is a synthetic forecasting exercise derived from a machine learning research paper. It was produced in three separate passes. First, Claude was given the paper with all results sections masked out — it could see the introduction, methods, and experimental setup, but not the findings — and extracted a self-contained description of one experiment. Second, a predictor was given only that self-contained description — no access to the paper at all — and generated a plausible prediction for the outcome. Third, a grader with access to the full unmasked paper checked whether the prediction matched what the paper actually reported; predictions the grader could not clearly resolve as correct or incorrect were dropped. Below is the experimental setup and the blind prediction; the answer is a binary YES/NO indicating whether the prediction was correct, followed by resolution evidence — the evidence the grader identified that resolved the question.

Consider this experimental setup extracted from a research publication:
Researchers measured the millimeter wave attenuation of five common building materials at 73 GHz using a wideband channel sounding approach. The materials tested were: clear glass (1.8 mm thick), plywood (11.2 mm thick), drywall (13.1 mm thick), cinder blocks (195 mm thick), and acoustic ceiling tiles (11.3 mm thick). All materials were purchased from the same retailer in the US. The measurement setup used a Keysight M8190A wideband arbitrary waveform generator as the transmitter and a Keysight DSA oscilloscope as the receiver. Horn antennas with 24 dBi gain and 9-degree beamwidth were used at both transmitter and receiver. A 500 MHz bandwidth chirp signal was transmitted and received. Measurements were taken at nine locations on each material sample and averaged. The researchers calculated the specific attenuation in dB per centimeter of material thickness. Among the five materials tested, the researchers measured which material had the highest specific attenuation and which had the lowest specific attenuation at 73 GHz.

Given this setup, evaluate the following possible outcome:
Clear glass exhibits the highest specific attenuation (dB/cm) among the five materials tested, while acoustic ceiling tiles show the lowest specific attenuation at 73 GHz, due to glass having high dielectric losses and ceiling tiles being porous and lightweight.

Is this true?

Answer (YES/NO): YES